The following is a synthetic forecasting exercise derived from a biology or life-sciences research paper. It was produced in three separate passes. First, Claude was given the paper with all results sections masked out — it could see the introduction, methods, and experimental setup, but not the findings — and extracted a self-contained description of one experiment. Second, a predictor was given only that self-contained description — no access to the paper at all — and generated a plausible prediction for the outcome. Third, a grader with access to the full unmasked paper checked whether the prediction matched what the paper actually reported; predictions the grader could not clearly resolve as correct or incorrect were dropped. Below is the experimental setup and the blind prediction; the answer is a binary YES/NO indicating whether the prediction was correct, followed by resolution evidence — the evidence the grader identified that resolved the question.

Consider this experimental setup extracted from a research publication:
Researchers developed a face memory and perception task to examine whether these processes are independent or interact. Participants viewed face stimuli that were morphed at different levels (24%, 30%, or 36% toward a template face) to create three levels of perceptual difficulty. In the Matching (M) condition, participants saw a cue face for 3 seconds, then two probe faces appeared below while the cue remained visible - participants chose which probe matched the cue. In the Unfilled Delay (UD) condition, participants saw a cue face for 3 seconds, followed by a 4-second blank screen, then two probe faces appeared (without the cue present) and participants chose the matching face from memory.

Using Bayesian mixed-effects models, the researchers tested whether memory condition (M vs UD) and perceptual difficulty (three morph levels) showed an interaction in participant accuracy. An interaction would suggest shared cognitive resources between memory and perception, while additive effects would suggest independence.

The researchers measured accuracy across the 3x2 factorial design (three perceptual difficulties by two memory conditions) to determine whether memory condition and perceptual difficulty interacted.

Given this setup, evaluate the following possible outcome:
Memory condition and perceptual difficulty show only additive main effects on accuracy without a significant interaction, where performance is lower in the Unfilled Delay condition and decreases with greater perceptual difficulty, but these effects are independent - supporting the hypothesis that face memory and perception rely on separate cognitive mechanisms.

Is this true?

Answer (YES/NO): YES